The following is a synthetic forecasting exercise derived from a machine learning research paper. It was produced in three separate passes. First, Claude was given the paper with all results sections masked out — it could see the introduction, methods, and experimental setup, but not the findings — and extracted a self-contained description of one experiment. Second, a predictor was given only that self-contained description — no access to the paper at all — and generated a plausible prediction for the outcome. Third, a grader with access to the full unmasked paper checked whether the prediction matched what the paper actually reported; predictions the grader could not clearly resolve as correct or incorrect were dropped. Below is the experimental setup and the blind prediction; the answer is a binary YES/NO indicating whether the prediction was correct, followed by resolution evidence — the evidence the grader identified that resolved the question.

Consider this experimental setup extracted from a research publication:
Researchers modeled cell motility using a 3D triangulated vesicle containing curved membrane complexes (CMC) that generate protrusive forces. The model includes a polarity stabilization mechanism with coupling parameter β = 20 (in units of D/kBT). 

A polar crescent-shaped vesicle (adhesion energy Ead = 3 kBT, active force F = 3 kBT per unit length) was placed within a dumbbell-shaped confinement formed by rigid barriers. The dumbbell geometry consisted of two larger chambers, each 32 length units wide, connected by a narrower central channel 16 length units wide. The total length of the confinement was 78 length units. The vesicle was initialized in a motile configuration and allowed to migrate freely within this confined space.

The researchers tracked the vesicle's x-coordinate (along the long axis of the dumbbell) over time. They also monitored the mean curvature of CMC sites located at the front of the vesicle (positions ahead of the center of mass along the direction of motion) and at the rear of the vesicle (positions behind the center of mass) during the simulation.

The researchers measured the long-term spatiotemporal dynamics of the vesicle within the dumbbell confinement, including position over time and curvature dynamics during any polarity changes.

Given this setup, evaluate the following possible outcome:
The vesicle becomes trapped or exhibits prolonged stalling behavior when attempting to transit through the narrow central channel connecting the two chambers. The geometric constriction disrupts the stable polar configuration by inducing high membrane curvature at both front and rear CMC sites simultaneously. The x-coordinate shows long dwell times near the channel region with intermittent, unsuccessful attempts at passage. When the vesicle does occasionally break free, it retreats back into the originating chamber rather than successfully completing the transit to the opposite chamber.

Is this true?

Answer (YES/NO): NO